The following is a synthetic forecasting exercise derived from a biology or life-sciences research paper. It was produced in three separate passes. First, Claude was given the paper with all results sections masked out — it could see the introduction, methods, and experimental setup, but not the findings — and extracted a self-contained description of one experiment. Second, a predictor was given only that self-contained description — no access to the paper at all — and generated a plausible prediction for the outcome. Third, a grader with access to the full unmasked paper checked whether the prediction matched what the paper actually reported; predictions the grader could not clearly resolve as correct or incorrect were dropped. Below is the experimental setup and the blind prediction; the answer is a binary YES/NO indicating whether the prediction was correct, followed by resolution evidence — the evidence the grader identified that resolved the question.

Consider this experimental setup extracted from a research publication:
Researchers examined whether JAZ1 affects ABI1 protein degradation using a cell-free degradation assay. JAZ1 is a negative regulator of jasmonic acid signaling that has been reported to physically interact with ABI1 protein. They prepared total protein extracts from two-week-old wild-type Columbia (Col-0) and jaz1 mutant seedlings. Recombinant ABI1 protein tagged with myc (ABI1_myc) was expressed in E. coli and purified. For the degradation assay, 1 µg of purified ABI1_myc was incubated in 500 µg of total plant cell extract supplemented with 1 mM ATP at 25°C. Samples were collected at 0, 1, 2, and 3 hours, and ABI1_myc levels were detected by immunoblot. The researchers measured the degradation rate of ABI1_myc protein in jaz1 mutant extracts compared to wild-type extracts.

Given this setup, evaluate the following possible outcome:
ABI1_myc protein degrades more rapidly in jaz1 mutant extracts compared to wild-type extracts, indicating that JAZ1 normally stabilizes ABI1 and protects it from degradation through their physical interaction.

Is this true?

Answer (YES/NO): YES